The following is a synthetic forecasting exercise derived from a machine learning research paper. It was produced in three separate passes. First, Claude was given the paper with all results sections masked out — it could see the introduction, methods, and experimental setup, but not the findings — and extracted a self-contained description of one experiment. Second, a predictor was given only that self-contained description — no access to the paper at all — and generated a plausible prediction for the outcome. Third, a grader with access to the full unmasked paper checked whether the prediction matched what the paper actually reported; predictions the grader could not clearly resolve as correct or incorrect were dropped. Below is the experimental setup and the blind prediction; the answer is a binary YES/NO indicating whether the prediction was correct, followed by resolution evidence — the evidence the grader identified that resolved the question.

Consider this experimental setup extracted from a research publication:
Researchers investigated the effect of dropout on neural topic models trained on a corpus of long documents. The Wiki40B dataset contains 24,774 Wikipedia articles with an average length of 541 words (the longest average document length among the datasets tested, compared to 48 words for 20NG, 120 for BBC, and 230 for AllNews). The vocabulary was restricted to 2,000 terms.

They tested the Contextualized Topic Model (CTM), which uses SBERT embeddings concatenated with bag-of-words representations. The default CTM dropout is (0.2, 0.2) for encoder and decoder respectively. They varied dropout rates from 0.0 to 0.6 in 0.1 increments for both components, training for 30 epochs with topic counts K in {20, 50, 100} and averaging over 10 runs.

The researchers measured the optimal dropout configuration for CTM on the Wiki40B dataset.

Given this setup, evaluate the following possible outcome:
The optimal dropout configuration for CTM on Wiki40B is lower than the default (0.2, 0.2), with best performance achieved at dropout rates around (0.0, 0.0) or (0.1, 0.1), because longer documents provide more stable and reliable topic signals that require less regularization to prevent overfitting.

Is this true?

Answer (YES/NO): NO